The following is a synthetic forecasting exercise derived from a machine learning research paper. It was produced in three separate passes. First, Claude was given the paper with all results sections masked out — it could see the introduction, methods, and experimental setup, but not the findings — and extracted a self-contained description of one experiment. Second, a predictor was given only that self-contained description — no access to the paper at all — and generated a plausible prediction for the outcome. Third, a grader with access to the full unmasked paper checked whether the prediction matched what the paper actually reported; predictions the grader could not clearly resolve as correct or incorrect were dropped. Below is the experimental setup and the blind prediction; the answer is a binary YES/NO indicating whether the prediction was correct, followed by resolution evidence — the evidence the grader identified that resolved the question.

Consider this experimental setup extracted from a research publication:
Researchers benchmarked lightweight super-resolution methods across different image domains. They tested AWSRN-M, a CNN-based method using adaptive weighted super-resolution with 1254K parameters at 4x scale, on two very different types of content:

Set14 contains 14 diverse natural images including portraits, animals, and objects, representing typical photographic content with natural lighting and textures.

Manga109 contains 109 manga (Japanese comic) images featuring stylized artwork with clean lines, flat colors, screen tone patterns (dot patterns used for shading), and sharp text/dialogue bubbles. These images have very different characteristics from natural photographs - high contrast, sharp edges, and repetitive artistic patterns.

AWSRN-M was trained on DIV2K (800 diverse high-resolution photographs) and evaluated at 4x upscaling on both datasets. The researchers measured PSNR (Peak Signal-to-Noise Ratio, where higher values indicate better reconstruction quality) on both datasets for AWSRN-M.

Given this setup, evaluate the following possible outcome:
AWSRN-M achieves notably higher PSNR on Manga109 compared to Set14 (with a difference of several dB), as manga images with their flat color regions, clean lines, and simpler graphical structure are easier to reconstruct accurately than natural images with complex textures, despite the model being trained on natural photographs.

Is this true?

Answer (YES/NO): NO